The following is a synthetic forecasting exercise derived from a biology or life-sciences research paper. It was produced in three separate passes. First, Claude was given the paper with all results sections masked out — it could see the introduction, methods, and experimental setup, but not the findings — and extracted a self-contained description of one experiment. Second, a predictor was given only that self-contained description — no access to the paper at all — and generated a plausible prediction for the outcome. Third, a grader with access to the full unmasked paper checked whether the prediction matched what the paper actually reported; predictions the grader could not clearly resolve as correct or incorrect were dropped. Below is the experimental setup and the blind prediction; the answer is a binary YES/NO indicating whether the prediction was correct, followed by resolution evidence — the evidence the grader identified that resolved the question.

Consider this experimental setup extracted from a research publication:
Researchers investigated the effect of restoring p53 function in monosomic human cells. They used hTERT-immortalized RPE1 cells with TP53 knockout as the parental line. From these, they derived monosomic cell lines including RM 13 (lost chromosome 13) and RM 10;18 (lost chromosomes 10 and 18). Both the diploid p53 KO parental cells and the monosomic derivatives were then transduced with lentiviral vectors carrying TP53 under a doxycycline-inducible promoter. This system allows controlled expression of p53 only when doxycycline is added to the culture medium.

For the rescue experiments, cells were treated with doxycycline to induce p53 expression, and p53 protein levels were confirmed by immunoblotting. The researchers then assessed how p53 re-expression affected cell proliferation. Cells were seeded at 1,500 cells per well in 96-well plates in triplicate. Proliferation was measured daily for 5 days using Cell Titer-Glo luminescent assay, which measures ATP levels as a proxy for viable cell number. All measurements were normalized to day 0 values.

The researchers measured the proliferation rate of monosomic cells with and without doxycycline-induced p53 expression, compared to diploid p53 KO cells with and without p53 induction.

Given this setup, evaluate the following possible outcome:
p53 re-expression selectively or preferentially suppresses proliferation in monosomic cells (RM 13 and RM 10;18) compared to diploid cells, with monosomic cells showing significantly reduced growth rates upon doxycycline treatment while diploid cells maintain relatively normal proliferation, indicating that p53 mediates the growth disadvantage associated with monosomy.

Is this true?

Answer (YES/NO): YES